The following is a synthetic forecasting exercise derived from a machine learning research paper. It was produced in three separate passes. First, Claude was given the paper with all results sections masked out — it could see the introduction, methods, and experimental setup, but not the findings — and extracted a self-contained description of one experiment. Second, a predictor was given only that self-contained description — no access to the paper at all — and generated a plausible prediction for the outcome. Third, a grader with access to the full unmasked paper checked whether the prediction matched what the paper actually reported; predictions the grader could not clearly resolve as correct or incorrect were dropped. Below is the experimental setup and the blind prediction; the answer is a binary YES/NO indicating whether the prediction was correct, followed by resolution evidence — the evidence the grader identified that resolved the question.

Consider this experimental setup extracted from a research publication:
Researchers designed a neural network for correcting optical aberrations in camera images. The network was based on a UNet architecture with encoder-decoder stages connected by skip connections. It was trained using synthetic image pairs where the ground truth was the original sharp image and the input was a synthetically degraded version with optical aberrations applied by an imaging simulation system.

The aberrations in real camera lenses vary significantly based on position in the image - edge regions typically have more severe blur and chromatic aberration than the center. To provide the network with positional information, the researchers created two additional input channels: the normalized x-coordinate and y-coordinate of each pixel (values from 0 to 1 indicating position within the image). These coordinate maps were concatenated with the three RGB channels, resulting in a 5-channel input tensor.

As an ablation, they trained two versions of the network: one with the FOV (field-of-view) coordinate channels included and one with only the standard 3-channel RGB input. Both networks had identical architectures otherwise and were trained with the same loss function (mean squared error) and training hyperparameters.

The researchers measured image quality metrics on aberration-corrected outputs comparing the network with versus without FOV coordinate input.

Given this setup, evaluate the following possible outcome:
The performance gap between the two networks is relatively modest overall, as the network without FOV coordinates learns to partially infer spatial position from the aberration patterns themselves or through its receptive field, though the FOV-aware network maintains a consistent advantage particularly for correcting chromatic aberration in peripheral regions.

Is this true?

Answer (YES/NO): NO